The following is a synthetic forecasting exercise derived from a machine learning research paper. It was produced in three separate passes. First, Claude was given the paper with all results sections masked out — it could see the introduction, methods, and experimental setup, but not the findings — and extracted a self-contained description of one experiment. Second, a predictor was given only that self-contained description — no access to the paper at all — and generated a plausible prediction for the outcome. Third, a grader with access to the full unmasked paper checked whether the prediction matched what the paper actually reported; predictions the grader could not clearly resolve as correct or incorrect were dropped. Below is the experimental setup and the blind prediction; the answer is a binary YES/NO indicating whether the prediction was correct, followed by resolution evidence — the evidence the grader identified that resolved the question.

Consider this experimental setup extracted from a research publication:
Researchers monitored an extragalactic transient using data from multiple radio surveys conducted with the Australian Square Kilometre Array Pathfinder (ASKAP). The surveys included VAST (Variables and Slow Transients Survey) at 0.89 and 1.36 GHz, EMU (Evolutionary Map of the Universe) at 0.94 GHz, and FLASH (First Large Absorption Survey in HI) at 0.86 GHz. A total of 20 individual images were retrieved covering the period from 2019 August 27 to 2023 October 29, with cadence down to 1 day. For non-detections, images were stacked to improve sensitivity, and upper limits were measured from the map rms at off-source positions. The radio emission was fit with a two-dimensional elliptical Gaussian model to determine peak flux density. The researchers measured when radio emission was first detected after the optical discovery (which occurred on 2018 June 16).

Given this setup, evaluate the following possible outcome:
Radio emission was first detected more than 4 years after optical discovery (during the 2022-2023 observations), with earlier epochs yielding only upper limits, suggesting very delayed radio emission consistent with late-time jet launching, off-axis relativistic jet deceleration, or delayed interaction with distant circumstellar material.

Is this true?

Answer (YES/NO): NO